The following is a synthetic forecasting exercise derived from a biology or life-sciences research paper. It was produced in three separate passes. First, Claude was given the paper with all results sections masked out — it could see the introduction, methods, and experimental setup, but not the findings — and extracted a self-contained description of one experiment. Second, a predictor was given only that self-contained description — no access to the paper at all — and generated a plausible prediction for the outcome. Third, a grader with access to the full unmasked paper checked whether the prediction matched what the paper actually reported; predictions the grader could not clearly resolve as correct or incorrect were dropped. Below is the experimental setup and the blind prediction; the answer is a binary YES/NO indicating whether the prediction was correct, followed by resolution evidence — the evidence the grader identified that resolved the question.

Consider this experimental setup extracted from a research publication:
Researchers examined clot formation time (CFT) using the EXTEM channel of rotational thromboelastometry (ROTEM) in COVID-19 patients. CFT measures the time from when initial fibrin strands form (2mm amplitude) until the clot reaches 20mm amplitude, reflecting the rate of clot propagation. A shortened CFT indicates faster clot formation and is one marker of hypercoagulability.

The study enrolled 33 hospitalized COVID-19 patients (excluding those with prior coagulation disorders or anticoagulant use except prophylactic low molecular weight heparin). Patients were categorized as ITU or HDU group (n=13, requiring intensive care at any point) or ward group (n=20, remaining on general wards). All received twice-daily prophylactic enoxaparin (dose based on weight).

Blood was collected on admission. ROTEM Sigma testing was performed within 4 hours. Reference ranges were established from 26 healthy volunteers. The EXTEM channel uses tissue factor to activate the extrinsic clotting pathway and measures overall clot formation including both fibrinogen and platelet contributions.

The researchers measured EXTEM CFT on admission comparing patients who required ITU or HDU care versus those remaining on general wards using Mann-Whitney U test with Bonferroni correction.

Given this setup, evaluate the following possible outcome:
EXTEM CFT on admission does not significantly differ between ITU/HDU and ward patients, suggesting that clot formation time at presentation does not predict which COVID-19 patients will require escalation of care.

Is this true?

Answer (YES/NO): YES